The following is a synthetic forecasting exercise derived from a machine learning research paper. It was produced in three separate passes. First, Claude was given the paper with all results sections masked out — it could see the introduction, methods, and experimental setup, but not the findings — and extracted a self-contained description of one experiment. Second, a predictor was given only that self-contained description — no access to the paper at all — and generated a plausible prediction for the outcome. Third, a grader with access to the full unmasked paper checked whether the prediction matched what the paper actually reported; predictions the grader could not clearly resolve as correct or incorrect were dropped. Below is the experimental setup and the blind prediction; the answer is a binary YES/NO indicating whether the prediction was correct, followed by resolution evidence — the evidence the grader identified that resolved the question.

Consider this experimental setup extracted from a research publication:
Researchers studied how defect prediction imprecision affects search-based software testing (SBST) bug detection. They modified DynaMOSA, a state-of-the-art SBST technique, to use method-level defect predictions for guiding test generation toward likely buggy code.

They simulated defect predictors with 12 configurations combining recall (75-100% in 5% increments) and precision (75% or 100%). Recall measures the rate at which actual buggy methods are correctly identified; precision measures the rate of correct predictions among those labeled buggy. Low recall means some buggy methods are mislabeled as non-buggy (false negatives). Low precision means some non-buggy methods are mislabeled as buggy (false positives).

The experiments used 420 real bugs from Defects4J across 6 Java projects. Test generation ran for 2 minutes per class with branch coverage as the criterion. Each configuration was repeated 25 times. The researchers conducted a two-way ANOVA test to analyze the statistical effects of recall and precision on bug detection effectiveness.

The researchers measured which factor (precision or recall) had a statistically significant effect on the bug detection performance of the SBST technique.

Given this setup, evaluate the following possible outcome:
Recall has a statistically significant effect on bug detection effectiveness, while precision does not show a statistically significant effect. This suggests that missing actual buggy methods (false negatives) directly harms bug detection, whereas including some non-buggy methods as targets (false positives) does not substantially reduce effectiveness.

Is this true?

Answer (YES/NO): NO